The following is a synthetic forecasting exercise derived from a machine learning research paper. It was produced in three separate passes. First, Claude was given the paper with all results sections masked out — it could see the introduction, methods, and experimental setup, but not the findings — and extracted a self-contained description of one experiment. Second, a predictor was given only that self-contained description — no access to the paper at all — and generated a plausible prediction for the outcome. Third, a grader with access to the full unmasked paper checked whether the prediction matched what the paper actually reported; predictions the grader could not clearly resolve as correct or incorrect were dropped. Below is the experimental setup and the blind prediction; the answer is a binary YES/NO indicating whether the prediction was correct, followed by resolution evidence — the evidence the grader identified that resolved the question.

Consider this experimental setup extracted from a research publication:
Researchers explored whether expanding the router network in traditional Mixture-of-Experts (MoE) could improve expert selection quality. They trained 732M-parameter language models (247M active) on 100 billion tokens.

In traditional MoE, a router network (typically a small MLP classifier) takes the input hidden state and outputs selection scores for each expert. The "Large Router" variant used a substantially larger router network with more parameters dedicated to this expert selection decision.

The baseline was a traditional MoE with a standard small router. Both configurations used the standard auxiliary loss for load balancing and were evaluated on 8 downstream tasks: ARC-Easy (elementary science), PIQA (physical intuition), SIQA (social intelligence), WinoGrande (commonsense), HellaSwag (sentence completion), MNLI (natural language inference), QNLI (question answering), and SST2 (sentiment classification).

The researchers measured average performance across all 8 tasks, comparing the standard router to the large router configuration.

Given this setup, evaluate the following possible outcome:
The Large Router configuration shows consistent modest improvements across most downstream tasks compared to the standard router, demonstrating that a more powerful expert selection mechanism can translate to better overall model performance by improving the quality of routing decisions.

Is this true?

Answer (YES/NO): NO